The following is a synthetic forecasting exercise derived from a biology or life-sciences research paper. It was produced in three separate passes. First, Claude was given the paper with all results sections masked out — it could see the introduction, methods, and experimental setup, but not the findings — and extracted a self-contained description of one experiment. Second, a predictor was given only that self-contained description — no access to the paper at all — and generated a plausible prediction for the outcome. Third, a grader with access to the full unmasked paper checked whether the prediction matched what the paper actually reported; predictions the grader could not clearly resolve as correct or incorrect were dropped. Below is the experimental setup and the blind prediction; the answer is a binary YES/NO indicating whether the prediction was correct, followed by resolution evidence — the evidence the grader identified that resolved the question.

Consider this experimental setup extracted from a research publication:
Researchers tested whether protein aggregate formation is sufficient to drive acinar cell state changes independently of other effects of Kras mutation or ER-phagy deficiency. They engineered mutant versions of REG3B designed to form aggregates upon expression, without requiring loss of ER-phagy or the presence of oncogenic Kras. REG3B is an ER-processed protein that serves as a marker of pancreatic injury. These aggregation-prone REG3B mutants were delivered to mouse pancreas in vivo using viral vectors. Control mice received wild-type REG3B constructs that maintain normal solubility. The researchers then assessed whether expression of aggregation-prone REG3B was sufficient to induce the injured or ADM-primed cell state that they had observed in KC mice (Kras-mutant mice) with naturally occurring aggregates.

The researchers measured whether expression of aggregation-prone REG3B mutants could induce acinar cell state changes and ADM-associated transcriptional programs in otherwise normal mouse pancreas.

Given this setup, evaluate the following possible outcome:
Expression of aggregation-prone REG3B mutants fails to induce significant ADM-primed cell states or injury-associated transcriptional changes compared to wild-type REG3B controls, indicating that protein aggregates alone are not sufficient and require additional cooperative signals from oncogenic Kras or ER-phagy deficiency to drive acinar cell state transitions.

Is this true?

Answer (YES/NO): NO